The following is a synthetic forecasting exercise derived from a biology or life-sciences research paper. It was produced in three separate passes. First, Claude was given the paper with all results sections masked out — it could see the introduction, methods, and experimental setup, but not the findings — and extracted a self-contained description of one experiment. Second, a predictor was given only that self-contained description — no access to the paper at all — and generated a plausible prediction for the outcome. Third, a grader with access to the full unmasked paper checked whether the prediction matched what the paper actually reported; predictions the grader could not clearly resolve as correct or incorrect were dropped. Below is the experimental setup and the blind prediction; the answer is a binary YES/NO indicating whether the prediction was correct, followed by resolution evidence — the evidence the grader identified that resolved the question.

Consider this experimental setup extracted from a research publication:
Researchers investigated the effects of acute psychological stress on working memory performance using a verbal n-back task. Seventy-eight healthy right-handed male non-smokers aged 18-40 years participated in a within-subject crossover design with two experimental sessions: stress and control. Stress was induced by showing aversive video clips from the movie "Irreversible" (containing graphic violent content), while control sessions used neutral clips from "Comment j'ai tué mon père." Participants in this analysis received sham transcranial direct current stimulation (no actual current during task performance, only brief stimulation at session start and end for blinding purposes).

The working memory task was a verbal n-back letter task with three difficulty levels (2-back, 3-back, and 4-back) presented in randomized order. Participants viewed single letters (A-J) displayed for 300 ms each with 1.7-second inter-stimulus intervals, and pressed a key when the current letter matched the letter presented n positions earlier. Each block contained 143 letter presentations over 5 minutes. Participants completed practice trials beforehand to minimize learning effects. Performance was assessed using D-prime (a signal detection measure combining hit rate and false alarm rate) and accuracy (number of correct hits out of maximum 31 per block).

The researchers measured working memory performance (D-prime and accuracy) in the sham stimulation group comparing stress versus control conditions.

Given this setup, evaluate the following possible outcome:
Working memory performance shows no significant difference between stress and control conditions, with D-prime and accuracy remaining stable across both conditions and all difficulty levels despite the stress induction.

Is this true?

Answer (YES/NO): NO